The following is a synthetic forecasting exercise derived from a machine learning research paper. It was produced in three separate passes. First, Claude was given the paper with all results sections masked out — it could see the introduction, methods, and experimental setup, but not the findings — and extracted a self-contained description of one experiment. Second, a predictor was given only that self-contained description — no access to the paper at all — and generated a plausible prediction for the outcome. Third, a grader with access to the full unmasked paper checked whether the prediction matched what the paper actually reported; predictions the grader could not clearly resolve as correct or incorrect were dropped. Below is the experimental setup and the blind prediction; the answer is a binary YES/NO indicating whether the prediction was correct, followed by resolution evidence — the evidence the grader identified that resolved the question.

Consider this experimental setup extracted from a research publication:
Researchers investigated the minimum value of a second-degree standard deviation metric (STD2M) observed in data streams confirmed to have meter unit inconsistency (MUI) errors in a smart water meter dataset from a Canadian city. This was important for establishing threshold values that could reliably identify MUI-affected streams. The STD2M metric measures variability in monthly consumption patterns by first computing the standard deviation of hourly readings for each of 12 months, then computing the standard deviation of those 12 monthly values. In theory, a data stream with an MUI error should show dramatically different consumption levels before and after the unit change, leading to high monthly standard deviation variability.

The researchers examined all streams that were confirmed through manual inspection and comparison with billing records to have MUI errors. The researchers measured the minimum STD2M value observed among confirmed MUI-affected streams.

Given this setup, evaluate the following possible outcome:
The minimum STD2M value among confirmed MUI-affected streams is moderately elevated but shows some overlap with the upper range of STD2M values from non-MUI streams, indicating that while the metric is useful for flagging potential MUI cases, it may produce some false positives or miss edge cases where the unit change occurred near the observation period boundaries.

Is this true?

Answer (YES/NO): NO